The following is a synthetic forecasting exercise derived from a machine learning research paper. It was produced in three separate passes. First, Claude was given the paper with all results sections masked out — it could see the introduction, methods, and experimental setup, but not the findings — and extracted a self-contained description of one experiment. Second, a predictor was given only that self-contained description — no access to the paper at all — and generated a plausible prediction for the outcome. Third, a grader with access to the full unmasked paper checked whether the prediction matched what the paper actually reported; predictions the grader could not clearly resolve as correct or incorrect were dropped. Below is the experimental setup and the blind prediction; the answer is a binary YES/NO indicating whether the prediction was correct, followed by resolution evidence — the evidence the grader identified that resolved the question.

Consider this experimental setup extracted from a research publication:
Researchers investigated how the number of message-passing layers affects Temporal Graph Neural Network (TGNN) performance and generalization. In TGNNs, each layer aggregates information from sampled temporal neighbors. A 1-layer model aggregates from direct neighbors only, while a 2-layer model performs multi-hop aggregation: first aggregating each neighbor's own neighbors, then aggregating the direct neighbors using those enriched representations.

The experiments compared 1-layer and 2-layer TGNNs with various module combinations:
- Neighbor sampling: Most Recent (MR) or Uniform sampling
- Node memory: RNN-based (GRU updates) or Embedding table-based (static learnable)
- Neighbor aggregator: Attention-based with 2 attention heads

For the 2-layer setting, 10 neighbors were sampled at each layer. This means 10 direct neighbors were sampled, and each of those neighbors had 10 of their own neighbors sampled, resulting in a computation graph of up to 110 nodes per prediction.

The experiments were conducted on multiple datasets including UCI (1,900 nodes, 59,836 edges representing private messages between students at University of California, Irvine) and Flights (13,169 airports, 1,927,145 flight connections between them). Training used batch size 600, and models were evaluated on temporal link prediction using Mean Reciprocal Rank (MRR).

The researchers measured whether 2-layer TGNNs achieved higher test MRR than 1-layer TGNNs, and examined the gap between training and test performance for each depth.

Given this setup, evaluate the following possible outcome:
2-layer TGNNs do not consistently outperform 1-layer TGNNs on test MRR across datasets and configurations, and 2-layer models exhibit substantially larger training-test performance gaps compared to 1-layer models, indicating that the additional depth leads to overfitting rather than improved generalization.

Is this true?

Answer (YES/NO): YES